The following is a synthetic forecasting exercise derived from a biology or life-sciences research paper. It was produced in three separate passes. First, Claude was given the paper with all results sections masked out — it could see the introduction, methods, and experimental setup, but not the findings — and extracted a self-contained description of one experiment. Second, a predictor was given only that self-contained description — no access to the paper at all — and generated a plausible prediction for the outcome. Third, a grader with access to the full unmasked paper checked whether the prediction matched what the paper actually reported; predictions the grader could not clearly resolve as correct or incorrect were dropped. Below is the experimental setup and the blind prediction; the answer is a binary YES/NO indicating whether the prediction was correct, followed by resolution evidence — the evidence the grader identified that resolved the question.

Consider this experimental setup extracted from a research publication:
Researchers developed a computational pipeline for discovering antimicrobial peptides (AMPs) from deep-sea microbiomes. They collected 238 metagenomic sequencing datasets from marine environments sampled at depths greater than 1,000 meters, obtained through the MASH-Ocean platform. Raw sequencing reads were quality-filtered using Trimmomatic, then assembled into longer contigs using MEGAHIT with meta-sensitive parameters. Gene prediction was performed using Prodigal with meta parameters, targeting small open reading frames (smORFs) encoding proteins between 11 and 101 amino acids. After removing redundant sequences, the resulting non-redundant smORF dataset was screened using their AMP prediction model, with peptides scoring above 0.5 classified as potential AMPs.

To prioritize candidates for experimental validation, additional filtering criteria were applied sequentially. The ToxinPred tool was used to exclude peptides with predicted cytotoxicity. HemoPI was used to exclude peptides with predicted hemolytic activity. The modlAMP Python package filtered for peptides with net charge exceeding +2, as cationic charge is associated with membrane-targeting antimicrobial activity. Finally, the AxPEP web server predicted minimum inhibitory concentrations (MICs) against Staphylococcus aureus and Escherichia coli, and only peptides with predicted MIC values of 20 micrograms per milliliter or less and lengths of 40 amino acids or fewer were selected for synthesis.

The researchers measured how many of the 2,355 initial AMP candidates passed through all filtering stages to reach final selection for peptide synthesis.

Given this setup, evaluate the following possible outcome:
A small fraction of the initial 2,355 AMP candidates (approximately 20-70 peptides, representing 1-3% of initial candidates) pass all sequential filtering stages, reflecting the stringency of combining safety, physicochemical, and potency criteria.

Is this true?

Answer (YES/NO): NO